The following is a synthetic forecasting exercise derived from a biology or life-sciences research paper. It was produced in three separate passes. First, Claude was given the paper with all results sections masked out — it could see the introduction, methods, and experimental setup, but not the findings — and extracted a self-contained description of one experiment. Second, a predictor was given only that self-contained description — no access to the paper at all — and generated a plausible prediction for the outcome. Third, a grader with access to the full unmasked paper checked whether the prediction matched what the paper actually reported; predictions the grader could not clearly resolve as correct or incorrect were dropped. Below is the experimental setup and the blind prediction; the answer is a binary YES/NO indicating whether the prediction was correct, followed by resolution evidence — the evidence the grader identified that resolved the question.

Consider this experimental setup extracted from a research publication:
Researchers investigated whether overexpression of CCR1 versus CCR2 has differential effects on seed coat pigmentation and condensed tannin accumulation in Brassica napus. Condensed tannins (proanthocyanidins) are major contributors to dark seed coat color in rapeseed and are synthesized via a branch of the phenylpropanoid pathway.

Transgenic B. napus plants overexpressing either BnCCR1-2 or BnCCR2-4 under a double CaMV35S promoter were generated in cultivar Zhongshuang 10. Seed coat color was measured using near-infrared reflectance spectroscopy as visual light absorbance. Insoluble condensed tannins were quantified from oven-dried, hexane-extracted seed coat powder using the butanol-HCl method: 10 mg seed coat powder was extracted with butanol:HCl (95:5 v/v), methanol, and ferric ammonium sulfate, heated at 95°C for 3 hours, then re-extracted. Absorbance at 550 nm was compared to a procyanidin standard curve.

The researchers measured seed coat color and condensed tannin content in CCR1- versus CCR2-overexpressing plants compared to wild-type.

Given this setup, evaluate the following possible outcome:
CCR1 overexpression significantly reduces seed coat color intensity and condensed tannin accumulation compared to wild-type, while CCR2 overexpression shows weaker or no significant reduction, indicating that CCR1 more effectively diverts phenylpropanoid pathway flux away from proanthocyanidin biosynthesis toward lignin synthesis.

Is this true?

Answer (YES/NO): NO